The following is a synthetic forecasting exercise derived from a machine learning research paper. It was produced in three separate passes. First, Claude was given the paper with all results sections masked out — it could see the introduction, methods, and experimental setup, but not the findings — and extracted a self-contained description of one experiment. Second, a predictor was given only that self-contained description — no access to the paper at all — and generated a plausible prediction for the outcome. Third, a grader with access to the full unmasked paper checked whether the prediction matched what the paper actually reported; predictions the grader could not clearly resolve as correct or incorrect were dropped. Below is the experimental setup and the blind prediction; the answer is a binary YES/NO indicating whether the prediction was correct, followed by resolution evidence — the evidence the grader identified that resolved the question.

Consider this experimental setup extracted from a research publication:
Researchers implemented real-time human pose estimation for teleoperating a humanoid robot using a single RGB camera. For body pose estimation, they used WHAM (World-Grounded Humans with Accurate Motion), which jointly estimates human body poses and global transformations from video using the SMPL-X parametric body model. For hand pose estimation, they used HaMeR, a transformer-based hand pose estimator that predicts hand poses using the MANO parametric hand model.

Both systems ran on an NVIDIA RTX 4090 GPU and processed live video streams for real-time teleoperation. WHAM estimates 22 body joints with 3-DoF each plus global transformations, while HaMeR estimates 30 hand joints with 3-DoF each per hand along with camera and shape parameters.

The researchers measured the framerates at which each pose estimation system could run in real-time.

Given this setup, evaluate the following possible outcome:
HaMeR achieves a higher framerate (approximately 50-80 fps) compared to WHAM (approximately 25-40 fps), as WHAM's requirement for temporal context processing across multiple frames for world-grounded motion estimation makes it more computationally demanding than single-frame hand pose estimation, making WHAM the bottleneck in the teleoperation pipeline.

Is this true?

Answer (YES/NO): NO